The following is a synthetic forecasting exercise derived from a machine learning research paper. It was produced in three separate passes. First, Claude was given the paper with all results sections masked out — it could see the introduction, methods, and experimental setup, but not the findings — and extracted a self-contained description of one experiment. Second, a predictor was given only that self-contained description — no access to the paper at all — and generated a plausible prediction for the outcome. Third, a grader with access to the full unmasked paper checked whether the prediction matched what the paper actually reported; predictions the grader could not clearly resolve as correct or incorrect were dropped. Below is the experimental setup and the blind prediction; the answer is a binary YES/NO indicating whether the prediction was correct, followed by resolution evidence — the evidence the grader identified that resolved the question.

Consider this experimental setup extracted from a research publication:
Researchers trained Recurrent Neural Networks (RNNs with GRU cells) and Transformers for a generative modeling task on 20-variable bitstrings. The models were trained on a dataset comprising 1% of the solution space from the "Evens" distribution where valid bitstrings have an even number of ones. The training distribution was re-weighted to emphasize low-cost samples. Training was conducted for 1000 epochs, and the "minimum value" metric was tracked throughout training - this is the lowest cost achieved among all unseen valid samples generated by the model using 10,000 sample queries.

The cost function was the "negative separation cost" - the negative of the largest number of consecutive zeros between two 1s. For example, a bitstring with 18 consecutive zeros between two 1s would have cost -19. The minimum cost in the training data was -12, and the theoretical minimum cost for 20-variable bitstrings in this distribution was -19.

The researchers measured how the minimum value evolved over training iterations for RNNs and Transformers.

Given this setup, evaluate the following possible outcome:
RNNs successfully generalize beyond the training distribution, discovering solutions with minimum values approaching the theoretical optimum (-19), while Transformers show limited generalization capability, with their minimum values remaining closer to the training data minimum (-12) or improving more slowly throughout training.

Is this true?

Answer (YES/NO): NO